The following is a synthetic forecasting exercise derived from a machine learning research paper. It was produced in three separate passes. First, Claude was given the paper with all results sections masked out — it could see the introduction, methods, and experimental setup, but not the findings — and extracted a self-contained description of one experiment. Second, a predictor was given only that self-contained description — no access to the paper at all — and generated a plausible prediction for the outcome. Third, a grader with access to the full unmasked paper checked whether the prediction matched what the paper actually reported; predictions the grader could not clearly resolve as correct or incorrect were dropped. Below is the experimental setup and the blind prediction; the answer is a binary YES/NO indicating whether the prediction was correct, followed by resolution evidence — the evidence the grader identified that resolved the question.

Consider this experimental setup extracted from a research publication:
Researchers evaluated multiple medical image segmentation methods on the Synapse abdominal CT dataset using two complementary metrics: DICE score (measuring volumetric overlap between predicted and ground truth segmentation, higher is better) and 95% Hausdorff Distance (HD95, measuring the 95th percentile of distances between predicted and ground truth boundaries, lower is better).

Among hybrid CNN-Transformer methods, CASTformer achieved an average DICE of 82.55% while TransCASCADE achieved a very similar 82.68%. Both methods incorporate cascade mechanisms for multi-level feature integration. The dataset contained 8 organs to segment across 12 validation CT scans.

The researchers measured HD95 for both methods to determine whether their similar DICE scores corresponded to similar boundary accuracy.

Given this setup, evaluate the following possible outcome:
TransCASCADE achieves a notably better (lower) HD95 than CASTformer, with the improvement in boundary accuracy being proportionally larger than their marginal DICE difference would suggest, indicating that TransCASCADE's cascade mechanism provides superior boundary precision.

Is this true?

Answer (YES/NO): YES